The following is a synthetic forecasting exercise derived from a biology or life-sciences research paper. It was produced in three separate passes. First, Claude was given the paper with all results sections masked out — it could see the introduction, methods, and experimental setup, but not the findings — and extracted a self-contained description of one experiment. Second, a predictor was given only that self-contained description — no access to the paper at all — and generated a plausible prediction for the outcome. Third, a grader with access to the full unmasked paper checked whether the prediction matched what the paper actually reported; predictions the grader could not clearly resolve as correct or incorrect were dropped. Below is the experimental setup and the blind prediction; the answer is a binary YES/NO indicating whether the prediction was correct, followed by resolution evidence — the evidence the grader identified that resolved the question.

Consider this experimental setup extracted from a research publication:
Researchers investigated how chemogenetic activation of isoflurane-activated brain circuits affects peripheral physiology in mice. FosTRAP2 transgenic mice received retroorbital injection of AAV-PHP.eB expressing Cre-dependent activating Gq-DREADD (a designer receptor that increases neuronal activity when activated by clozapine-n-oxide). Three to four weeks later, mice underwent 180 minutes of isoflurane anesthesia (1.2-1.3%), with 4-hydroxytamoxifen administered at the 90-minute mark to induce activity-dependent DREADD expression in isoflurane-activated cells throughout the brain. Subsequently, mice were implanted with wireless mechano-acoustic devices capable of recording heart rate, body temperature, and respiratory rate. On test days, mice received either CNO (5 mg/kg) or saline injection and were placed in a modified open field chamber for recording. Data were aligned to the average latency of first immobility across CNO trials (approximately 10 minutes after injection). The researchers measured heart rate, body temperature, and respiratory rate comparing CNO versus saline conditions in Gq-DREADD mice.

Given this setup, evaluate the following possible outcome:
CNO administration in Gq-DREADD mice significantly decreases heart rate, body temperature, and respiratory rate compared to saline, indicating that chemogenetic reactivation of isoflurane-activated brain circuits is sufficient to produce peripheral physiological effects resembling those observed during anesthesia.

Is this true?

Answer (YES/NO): NO